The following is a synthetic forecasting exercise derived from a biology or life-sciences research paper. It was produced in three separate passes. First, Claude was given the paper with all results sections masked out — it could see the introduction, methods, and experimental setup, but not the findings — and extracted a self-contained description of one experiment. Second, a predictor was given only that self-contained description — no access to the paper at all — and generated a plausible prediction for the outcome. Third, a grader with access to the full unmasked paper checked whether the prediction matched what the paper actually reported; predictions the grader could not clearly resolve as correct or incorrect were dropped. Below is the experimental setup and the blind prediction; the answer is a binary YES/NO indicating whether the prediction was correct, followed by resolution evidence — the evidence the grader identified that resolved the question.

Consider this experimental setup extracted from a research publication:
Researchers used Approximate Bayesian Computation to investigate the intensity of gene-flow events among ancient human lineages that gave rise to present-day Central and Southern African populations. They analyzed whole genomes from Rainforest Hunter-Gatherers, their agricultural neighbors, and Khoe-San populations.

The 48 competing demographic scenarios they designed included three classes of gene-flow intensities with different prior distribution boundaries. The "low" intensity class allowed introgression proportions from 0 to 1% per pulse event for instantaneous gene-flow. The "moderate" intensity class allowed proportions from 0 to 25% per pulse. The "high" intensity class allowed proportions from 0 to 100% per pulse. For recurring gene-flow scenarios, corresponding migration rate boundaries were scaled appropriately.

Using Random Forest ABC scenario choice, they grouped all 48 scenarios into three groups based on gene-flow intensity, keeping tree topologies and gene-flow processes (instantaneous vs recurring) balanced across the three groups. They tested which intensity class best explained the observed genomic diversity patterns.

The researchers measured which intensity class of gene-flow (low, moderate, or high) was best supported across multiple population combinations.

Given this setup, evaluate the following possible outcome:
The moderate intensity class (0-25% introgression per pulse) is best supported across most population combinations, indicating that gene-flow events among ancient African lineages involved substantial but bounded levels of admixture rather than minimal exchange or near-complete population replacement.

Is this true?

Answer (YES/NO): NO